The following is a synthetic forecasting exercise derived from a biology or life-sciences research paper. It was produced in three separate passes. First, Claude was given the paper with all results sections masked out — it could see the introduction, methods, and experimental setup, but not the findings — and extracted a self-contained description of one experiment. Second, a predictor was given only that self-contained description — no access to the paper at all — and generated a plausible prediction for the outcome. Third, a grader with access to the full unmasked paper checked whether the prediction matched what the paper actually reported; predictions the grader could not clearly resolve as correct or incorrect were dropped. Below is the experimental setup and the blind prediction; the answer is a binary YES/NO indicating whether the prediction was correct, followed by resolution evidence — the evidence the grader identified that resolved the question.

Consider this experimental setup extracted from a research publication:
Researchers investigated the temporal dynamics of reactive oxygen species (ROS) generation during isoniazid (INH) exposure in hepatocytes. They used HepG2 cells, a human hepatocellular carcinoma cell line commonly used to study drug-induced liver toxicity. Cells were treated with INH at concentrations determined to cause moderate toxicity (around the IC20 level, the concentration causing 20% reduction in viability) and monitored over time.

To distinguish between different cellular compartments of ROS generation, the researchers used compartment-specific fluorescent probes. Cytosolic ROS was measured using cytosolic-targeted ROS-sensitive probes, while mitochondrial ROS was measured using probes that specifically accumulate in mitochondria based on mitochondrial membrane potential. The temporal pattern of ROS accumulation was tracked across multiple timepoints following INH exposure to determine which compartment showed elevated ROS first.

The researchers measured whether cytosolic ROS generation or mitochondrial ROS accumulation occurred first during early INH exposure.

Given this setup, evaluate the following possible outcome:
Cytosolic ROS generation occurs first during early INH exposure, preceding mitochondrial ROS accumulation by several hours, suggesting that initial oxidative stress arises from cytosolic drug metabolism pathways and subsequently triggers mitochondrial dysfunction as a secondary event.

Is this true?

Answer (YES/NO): YES